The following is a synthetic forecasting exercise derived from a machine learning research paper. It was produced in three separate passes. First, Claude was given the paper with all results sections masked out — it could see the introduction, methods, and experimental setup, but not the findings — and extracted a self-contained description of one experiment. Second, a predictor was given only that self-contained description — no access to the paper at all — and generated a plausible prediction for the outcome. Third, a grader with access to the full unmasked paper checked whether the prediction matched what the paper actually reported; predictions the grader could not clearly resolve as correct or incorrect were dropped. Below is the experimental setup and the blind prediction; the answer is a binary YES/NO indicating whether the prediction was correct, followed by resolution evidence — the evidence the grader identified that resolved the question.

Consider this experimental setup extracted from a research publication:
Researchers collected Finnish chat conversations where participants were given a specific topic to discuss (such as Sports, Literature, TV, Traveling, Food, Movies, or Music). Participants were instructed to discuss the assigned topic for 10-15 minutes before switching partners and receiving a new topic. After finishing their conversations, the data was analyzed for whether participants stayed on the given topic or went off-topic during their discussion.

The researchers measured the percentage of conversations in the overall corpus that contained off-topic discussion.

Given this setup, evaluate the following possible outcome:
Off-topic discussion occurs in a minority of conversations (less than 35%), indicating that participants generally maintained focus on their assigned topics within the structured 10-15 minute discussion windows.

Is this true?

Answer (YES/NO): YES